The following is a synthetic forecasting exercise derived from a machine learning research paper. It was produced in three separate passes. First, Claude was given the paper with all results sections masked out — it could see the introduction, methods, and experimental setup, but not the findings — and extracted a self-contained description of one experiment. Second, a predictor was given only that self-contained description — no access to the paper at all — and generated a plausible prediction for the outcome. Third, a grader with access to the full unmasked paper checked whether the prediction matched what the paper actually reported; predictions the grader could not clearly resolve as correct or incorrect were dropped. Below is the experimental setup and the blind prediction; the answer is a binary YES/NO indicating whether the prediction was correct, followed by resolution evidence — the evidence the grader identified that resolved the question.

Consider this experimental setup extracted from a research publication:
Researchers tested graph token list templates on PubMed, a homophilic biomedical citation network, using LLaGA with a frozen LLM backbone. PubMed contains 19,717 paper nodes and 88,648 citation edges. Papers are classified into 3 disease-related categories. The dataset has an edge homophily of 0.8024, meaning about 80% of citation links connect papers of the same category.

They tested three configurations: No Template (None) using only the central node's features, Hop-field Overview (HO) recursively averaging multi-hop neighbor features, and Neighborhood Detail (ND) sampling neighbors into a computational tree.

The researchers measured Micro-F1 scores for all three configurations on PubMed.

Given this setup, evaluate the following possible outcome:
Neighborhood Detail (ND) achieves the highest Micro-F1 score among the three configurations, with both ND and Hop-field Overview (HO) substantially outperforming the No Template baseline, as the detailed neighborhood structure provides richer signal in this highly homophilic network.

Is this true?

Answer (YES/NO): NO